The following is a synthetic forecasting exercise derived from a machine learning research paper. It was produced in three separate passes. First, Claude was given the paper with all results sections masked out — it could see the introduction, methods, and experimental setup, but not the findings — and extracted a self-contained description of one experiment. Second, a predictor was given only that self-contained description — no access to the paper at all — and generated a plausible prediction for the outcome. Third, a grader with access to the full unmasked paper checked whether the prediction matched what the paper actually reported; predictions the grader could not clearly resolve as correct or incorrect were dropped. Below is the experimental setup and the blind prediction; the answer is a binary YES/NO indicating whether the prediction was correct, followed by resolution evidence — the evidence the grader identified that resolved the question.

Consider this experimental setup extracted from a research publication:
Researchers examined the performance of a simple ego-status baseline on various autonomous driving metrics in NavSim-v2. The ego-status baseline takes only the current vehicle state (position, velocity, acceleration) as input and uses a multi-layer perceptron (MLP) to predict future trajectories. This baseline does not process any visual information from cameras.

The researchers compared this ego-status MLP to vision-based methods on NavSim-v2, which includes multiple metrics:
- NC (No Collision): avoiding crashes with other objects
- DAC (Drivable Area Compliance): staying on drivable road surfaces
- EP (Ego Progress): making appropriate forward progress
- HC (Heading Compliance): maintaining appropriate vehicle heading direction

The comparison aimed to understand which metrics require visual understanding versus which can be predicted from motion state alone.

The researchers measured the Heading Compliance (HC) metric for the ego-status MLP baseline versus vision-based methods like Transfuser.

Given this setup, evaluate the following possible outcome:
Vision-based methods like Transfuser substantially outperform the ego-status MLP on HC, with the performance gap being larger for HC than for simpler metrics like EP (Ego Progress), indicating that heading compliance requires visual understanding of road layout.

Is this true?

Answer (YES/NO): NO